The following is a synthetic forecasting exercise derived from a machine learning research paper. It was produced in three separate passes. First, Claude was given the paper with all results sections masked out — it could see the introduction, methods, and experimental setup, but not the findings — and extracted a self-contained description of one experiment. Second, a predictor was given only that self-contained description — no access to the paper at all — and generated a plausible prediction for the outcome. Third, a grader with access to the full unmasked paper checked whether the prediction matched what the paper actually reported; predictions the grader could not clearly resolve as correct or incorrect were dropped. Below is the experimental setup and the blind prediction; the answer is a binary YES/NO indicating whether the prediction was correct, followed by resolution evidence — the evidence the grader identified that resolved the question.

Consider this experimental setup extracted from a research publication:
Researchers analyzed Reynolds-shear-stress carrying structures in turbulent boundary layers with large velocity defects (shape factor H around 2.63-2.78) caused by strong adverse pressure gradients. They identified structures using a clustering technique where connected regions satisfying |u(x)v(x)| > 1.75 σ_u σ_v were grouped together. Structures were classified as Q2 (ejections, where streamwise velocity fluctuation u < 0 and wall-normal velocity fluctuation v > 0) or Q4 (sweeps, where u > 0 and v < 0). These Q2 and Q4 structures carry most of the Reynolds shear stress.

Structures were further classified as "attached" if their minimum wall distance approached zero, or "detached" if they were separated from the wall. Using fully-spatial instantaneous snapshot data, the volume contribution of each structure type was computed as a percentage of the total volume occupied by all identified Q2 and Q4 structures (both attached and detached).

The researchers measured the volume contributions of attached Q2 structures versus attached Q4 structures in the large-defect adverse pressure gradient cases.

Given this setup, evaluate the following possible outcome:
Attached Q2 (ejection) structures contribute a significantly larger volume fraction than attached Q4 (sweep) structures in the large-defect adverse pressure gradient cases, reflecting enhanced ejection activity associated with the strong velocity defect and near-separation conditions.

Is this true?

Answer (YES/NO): NO